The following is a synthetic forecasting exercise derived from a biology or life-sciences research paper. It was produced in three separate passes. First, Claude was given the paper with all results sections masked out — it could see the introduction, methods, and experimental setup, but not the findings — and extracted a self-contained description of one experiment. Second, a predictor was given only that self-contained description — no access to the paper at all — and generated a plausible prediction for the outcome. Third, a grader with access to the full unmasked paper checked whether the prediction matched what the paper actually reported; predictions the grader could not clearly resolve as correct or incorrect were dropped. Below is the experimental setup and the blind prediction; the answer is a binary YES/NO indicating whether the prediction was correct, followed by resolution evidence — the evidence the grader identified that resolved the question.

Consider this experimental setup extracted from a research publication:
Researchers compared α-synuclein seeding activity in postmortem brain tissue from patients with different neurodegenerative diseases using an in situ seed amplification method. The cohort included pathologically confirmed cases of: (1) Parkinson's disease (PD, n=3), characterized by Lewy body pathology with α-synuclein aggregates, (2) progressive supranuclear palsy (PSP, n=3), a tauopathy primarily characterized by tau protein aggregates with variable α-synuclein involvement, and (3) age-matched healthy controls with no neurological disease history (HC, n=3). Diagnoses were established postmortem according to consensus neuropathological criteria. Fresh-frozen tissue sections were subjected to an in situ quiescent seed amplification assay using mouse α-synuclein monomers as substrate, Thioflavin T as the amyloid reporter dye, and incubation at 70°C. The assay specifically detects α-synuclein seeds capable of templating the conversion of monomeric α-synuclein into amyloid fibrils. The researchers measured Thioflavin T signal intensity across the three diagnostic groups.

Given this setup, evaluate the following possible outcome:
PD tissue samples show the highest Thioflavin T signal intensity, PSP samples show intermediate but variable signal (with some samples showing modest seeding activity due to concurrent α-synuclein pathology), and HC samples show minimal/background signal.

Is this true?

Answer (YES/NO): NO